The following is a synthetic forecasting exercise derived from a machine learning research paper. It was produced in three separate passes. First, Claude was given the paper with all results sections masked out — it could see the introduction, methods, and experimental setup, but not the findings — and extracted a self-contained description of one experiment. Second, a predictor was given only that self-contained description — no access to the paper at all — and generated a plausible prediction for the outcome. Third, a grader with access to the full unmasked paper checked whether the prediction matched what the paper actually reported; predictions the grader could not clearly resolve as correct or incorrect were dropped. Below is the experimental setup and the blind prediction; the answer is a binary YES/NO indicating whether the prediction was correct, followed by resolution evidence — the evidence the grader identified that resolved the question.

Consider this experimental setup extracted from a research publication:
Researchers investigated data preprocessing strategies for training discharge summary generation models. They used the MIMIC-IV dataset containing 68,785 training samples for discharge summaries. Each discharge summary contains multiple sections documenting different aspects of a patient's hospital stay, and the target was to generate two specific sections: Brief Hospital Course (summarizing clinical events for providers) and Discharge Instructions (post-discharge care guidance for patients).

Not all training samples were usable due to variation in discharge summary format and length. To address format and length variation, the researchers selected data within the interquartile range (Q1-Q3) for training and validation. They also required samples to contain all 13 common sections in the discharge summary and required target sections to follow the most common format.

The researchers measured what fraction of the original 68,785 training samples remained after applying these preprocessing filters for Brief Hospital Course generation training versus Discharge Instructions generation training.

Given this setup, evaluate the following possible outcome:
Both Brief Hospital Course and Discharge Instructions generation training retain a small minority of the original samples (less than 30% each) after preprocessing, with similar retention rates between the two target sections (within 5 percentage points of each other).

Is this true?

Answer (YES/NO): YES